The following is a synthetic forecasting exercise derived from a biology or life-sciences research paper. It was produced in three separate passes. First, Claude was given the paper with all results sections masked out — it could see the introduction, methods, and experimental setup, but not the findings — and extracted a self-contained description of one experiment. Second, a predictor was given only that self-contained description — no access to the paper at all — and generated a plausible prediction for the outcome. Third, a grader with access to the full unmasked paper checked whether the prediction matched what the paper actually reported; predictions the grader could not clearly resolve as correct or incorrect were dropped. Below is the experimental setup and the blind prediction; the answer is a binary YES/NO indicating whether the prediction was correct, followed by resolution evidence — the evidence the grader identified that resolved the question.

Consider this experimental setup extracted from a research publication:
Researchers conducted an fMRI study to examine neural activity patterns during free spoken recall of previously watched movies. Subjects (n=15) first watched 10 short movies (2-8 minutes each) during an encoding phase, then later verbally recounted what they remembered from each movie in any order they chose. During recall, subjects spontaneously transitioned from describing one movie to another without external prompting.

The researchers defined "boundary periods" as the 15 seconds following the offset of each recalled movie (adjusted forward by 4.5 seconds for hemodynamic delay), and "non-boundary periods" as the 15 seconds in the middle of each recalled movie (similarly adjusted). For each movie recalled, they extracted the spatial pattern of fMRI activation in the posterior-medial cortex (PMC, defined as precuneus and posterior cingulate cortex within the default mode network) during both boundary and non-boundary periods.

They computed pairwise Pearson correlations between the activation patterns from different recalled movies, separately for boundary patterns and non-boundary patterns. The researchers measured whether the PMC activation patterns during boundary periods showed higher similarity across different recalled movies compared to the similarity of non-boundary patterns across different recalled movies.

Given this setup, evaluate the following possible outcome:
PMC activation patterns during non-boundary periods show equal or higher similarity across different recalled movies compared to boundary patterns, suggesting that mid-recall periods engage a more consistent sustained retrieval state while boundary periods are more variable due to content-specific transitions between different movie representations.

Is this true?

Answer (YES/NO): NO